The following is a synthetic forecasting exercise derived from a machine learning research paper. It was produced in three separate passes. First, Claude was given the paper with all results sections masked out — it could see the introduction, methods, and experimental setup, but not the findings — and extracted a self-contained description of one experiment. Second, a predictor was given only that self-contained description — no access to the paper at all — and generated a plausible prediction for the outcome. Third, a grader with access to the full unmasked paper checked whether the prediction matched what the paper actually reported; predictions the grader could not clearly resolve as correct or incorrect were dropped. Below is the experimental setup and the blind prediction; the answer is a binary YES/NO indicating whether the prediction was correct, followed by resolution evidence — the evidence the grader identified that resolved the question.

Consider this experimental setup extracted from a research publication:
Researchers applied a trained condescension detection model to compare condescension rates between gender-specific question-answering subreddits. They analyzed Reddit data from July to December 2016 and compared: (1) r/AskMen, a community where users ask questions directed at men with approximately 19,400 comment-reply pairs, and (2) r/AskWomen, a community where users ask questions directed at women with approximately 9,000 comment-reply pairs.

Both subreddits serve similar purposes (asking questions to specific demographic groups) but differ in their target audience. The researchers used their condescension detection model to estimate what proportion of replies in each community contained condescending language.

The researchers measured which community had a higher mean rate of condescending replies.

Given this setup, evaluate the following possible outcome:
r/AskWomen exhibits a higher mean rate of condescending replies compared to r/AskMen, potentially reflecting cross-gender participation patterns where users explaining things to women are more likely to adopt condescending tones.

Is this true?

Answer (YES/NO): NO